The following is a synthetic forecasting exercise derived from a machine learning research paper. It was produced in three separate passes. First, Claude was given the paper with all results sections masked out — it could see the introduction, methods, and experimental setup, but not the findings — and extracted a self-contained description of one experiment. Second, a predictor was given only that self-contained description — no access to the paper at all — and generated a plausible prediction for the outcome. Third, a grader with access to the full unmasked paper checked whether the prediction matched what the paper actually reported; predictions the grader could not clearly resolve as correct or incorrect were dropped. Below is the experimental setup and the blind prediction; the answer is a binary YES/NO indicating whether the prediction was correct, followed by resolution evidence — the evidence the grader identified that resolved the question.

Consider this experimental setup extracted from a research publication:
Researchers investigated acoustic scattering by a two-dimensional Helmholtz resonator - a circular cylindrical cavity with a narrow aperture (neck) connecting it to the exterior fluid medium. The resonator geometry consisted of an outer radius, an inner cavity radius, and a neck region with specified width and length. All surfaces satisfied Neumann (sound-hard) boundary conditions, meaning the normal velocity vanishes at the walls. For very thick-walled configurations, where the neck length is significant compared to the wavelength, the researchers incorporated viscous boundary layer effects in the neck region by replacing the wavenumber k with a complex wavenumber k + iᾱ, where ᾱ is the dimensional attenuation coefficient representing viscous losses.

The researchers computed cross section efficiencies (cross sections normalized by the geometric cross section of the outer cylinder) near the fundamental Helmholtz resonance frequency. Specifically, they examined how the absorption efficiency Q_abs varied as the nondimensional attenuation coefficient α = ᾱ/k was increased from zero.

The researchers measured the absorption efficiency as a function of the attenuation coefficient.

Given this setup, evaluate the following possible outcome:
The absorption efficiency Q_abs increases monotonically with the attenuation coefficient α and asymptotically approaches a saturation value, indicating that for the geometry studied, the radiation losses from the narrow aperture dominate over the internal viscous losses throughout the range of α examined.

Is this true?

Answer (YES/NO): NO